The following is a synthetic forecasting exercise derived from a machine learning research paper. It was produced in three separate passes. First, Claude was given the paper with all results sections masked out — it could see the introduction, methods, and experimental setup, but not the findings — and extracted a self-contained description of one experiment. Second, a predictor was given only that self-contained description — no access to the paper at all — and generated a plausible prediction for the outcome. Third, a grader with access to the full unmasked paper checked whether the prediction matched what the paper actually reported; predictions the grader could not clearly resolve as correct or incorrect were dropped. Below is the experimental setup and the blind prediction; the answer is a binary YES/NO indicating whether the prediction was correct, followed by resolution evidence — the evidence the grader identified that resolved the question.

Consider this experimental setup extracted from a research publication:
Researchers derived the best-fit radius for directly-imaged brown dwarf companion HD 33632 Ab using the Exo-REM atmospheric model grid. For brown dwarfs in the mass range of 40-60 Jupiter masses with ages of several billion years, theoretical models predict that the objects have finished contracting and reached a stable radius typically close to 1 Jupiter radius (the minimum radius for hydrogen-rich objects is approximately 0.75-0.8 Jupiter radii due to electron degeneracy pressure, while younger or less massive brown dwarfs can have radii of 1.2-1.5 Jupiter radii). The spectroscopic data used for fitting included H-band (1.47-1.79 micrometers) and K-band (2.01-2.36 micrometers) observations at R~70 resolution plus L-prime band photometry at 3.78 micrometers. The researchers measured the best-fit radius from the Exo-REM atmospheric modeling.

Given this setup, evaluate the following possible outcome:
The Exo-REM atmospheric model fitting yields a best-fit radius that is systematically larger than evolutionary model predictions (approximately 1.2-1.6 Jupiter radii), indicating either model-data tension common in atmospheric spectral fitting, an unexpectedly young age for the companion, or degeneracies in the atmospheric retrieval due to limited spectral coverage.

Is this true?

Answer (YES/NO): NO